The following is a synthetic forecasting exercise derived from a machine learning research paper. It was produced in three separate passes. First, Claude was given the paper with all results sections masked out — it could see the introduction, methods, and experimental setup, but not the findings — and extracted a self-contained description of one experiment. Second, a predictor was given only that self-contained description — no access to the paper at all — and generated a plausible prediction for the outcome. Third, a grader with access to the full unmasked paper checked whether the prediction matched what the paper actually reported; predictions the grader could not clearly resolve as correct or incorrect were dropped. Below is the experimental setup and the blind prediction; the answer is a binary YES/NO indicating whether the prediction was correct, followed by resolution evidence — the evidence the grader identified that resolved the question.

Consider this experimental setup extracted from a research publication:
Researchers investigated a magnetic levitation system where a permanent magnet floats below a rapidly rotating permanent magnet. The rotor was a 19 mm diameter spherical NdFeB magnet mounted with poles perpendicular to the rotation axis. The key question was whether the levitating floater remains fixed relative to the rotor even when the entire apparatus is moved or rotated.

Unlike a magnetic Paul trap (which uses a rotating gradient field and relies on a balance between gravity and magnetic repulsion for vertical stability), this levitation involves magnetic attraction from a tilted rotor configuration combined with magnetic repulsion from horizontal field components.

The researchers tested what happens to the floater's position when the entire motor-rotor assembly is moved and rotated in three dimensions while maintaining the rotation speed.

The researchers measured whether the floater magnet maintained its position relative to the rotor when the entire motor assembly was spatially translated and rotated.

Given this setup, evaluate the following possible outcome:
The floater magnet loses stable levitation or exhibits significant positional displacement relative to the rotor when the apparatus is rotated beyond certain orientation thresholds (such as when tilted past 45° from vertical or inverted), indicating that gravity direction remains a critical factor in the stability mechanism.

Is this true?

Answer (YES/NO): NO